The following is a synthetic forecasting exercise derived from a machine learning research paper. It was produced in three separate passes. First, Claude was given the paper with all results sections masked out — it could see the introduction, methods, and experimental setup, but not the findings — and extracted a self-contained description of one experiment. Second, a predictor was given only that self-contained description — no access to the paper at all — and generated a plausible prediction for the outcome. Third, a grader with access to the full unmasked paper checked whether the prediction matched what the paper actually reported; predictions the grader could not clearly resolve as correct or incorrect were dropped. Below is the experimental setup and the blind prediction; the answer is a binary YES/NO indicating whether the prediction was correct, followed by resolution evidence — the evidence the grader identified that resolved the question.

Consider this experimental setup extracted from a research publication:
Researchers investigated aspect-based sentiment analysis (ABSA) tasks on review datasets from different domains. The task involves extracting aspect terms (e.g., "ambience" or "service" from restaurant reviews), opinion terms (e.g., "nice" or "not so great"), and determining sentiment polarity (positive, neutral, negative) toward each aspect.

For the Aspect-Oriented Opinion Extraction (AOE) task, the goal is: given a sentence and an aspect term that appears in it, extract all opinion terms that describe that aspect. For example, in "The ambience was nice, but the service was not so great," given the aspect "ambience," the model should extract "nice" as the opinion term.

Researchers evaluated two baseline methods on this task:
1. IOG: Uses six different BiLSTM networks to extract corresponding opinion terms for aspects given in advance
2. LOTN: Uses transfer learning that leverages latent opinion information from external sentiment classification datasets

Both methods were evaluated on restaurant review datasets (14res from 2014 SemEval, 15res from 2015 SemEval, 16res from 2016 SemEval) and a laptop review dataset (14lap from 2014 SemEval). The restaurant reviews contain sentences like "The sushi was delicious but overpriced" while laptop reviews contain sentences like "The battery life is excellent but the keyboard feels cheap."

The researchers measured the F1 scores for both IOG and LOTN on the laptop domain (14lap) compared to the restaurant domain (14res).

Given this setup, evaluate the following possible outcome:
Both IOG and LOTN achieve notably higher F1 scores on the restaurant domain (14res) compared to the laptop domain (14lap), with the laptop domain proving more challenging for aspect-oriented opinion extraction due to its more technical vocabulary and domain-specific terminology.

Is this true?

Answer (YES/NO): YES